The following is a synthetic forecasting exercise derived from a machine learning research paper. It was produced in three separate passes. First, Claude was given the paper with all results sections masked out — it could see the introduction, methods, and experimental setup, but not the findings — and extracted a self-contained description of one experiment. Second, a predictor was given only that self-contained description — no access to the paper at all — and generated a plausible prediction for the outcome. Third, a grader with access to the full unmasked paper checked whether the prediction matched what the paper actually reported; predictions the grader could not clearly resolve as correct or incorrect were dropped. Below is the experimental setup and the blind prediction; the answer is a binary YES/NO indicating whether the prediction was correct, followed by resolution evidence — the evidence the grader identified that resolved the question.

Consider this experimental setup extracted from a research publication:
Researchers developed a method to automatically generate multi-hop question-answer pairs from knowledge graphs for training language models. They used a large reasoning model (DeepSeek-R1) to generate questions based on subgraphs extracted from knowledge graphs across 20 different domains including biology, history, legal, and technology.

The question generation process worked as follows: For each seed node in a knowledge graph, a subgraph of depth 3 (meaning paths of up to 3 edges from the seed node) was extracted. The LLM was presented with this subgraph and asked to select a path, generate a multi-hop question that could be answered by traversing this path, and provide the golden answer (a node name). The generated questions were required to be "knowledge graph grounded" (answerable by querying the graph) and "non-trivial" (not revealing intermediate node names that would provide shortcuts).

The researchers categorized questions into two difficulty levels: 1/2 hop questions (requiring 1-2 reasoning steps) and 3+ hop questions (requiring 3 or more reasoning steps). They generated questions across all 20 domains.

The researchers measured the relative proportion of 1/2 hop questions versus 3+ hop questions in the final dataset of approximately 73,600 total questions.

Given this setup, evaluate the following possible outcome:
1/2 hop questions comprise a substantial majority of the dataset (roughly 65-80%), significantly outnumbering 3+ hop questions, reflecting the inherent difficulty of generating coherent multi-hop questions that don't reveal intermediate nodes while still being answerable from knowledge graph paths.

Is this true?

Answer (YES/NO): NO